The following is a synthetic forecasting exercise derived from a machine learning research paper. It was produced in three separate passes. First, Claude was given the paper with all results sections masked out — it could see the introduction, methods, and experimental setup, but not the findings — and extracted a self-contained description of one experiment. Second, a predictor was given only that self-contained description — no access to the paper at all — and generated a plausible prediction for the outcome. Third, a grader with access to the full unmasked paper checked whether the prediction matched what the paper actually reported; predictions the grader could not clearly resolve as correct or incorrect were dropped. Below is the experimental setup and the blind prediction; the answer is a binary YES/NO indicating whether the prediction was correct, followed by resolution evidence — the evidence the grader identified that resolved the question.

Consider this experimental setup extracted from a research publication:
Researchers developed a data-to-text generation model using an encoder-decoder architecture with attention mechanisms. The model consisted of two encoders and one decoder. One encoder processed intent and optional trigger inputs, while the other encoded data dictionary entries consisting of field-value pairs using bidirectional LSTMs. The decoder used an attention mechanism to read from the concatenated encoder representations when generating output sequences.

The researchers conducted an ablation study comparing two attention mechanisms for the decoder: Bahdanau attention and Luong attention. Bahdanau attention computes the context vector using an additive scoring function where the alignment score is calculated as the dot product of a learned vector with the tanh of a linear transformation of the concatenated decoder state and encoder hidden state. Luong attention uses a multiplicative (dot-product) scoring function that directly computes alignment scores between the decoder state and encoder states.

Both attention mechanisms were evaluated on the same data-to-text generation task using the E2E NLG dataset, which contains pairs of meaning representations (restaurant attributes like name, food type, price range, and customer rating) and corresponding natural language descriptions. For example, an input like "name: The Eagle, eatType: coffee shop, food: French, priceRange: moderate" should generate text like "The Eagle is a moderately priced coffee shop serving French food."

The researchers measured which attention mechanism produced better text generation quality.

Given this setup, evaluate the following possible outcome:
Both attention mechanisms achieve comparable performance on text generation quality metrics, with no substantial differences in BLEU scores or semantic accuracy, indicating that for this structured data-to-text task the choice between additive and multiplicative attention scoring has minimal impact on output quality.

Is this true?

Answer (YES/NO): NO